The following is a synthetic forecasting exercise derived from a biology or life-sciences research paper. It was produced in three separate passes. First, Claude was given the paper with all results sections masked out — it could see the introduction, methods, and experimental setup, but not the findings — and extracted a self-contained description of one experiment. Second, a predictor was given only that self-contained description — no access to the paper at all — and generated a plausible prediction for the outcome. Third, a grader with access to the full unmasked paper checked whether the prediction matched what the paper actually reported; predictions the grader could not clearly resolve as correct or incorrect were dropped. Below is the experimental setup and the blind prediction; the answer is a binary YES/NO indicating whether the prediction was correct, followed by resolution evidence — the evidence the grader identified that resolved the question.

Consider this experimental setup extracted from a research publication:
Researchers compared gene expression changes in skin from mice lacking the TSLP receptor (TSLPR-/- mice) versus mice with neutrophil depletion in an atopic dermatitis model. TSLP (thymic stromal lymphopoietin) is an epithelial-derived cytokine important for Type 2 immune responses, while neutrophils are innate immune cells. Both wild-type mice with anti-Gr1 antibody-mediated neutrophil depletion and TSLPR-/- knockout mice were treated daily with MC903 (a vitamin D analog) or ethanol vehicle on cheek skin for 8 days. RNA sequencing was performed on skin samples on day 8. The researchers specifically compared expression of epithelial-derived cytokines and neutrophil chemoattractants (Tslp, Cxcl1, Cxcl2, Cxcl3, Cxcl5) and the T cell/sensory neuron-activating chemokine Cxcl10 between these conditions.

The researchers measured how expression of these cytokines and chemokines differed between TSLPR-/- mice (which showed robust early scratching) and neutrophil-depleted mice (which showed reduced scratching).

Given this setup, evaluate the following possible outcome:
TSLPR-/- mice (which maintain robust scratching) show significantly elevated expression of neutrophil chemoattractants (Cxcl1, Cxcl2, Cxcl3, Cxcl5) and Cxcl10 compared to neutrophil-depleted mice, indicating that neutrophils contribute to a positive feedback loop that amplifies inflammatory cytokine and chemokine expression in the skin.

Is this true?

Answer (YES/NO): NO